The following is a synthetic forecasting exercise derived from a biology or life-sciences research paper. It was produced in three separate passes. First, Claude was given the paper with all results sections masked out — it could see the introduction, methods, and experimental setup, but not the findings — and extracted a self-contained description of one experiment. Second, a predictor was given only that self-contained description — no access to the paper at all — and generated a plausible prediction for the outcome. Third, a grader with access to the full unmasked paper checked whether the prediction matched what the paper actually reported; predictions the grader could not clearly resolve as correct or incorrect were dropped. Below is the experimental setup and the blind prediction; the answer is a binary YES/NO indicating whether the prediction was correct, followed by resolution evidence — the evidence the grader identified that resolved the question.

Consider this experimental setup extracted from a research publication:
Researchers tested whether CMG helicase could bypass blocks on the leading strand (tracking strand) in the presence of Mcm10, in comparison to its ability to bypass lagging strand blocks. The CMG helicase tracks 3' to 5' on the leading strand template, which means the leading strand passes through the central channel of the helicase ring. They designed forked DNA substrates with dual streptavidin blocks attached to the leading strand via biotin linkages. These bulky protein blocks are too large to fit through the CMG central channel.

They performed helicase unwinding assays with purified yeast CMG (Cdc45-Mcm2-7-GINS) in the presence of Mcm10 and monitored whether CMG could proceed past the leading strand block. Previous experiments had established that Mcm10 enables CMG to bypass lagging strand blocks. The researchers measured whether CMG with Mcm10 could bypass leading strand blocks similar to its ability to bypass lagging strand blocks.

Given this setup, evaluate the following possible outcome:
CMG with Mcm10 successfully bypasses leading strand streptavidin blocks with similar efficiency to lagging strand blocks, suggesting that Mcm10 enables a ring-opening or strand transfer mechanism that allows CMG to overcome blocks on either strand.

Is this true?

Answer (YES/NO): NO